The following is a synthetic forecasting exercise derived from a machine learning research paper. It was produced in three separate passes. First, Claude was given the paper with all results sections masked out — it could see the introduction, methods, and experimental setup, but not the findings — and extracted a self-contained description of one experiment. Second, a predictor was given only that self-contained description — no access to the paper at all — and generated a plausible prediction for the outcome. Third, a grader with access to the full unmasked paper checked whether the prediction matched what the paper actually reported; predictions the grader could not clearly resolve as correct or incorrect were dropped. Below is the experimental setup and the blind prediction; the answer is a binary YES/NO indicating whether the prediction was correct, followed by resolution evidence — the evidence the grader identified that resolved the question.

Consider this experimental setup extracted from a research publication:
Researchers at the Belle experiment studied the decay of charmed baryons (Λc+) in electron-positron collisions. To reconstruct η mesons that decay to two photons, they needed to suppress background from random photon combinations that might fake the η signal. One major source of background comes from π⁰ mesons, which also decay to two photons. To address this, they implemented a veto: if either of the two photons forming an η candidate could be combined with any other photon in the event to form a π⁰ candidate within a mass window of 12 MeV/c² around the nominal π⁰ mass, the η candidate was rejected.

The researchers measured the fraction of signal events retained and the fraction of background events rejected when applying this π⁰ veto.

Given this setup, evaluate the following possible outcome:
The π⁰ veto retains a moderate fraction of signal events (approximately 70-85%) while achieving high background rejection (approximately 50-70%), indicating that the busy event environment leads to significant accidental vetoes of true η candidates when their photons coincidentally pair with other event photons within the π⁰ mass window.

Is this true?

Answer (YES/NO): NO